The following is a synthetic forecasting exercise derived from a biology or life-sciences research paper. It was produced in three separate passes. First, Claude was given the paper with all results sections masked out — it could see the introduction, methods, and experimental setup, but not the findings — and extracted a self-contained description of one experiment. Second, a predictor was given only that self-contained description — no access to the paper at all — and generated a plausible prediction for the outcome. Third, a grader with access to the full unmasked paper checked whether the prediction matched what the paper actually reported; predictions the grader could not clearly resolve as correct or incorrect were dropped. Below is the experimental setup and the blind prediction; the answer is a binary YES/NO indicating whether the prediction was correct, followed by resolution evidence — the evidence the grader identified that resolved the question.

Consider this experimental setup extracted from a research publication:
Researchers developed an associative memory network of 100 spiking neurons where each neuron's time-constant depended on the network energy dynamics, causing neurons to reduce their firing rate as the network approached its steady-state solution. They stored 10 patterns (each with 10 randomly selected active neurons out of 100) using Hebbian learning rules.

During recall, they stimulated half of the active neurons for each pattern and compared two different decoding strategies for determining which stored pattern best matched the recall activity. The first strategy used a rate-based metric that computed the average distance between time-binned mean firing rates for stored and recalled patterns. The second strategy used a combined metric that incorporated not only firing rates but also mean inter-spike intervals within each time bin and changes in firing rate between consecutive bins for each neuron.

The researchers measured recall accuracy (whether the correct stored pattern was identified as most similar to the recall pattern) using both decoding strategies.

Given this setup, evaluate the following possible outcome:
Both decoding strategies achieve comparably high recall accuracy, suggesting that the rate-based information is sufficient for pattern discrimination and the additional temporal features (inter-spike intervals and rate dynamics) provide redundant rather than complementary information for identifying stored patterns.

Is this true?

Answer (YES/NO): NO